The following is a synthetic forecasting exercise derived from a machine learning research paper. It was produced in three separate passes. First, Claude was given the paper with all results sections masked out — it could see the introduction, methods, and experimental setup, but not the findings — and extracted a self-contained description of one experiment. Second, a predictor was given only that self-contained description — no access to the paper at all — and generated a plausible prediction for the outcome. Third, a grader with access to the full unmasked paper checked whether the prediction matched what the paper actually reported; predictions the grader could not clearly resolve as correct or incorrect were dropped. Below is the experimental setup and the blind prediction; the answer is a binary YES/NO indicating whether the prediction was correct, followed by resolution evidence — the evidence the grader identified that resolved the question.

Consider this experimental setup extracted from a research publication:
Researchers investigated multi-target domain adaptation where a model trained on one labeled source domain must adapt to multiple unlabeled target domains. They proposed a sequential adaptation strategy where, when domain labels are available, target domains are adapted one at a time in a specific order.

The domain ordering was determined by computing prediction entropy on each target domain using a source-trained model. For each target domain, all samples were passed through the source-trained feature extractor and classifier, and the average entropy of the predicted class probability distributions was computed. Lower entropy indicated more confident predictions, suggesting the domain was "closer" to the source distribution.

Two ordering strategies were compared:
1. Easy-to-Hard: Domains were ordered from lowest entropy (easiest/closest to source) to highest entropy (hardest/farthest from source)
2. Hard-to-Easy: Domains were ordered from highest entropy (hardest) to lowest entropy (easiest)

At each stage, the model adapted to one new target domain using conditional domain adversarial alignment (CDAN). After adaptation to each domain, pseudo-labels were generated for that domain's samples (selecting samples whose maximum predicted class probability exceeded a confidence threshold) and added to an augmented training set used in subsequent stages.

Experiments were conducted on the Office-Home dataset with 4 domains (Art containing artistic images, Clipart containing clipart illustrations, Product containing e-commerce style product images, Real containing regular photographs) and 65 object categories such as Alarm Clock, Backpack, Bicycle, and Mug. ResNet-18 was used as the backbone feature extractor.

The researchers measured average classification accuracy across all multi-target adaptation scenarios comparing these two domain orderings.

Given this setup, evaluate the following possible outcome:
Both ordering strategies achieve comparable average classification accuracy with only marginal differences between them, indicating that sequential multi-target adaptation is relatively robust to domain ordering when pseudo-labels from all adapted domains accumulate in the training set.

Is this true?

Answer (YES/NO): NO